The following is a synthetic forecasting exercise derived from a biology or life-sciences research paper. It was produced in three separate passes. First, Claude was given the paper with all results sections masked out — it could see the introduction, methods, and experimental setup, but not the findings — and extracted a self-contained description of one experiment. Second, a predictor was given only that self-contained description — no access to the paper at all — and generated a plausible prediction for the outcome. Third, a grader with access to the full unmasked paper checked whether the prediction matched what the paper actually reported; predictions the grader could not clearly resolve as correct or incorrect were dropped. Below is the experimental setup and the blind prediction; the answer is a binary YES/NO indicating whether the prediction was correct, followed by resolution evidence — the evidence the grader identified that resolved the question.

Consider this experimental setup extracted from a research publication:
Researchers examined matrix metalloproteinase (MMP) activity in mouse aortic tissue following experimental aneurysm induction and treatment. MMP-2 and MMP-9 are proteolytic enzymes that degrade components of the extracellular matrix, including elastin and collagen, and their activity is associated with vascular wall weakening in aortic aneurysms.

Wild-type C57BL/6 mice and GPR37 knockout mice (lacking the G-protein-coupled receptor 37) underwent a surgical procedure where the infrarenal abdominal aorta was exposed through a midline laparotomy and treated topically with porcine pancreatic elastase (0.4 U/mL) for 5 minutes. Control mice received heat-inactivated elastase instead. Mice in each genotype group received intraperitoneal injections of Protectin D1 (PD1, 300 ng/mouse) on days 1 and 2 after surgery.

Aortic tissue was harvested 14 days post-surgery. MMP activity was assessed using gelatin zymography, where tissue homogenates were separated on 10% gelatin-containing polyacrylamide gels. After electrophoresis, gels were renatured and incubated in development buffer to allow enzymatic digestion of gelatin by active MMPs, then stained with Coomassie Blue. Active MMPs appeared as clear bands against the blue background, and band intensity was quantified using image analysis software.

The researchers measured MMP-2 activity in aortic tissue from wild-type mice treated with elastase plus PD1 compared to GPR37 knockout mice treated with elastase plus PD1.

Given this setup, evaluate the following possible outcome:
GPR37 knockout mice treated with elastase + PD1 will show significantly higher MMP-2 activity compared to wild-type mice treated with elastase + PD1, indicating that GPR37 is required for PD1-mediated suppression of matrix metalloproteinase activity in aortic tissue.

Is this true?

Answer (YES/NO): YES